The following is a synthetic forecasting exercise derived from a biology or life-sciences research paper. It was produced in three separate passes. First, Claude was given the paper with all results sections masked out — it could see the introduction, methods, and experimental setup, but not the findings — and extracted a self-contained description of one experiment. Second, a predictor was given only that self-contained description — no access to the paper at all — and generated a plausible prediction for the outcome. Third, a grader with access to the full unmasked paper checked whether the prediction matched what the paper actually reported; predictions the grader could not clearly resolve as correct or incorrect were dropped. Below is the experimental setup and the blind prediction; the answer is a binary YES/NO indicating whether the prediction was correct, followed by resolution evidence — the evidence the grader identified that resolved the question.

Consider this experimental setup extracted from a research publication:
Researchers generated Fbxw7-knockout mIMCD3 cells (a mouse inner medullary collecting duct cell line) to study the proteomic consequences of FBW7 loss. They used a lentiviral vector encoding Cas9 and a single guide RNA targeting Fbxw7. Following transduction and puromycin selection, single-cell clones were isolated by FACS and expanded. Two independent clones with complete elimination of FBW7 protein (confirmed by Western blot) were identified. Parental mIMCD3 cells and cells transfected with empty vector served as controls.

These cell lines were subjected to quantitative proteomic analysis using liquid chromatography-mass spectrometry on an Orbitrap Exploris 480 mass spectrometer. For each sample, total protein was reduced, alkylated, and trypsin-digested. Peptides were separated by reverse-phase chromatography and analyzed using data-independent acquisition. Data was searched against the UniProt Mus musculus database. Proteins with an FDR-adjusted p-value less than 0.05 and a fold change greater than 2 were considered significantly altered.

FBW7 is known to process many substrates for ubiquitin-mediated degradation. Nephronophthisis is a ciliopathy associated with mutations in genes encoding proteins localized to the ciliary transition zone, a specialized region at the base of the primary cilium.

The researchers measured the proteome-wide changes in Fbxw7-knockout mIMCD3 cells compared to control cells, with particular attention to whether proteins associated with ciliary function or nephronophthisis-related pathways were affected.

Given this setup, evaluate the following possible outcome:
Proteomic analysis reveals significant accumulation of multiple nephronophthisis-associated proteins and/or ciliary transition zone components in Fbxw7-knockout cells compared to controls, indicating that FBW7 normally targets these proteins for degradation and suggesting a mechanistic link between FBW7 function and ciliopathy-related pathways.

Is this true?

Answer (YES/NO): NO